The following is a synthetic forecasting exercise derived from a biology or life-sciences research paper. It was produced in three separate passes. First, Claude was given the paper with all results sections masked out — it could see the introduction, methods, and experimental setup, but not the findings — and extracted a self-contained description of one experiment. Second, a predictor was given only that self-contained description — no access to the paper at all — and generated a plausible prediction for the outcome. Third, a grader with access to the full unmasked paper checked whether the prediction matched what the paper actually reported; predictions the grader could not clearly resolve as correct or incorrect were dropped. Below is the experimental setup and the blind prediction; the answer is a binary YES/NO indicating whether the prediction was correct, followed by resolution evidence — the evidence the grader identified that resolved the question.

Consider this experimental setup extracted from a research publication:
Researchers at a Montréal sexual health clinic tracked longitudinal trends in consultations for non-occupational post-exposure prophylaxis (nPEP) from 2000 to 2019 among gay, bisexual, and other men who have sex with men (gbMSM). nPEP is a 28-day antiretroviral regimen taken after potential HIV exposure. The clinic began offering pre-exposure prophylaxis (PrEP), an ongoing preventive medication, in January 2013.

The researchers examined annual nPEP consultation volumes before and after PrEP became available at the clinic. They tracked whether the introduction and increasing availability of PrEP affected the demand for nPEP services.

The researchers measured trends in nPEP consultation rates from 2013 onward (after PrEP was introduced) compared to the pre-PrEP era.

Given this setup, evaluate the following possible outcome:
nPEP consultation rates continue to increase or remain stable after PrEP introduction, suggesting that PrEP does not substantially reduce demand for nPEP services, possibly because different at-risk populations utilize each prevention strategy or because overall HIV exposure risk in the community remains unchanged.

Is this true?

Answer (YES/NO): YES